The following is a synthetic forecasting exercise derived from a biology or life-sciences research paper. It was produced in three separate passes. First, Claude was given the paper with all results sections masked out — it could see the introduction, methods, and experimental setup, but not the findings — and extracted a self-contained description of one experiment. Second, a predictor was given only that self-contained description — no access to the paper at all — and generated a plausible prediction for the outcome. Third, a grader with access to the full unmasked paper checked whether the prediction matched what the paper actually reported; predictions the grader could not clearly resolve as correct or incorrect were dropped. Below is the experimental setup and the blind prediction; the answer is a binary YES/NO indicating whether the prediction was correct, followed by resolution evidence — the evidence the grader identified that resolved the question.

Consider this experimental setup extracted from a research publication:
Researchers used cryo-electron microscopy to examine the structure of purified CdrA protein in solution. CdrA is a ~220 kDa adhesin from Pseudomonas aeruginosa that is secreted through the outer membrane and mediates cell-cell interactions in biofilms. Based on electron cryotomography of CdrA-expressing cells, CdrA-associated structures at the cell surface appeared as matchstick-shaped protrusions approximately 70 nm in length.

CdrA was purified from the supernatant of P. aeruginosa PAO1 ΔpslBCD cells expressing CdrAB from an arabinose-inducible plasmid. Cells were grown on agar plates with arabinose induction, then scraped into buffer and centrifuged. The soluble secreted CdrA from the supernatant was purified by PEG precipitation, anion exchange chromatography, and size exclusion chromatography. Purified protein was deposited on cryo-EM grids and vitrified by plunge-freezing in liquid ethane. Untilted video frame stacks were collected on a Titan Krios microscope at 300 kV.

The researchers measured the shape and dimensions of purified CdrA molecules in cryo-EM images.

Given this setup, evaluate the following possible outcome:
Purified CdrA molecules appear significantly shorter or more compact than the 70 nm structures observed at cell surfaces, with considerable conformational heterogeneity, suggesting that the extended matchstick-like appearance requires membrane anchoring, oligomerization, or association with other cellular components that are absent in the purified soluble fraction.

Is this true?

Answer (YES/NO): NO